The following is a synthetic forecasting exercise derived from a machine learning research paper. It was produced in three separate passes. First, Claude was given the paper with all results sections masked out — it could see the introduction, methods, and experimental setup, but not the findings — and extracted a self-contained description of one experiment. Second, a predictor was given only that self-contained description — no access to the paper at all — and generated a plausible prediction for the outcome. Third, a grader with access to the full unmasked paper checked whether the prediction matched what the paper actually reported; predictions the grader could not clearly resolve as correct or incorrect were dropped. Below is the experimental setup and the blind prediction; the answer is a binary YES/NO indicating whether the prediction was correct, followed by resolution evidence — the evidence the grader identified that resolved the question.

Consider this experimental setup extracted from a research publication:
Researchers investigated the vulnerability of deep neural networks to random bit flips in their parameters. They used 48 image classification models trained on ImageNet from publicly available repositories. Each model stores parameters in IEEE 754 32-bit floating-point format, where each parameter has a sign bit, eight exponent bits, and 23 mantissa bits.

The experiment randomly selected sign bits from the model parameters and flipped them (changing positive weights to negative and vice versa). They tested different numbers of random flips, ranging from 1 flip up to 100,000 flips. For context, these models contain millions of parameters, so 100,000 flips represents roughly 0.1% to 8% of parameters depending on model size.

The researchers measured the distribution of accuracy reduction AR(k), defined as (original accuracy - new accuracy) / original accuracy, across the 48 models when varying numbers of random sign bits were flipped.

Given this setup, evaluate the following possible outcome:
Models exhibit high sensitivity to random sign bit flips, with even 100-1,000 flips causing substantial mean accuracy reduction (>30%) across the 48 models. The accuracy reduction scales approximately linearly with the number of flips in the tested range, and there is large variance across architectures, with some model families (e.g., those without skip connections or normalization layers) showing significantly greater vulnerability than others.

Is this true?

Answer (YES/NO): NO